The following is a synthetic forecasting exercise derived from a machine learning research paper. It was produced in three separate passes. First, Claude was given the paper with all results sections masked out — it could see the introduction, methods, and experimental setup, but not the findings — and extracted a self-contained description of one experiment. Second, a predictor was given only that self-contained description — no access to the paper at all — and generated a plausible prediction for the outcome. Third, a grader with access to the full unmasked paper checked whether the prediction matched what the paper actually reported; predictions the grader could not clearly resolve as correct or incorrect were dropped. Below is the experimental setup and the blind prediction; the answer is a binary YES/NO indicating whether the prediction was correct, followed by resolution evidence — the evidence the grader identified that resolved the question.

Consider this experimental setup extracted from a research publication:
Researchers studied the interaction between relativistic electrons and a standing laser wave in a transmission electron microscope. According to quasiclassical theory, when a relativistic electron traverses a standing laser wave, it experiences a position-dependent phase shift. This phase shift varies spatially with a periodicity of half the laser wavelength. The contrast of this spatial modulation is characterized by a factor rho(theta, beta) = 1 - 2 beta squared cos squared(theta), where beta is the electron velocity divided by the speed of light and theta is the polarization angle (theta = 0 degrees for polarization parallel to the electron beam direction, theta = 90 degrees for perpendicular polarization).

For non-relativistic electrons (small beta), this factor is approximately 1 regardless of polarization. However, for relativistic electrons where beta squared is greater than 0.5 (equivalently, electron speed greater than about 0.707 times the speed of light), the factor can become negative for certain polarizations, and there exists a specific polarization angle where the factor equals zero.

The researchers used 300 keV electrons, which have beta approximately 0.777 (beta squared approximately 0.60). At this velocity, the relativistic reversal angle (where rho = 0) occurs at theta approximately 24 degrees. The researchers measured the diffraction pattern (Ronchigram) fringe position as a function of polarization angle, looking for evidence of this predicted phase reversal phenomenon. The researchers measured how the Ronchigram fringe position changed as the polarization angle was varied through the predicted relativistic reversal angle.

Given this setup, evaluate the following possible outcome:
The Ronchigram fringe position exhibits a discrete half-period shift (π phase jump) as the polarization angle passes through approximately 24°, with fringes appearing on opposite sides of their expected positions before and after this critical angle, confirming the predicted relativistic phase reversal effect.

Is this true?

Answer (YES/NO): YES